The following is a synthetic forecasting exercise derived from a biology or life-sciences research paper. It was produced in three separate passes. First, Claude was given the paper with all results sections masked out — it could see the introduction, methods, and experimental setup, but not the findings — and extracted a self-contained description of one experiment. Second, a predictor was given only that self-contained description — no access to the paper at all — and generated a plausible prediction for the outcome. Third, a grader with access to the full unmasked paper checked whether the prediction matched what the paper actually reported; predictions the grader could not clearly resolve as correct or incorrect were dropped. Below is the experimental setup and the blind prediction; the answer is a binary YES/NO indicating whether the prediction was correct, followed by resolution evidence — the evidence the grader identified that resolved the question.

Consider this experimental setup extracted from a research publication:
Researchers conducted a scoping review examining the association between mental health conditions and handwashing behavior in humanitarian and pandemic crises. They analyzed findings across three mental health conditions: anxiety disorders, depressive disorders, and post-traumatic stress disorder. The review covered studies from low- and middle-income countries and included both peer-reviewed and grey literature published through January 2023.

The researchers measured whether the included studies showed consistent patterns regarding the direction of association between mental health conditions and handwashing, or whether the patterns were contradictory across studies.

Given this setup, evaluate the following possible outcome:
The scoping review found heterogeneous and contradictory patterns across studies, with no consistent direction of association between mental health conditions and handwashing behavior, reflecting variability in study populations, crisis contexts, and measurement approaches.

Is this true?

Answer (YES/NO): YES